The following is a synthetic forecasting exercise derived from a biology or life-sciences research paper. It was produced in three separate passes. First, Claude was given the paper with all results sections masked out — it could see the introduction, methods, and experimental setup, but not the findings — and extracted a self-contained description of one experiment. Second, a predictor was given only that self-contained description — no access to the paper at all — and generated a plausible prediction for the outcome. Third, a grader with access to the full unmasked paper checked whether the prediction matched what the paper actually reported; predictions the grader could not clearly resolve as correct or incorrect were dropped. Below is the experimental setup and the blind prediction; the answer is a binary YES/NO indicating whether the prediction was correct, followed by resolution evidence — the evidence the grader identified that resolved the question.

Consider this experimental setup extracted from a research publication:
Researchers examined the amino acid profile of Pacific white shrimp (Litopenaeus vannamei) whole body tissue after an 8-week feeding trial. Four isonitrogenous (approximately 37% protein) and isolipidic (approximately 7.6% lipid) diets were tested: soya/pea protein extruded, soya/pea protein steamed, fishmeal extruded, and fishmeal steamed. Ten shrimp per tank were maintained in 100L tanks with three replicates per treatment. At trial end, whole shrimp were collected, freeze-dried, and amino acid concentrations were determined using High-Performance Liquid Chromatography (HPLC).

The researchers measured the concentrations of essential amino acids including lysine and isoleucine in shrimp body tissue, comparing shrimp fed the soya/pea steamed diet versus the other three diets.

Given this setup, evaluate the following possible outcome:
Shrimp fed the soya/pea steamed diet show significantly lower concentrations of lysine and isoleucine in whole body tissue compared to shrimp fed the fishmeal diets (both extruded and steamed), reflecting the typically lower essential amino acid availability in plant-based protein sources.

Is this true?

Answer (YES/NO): YES